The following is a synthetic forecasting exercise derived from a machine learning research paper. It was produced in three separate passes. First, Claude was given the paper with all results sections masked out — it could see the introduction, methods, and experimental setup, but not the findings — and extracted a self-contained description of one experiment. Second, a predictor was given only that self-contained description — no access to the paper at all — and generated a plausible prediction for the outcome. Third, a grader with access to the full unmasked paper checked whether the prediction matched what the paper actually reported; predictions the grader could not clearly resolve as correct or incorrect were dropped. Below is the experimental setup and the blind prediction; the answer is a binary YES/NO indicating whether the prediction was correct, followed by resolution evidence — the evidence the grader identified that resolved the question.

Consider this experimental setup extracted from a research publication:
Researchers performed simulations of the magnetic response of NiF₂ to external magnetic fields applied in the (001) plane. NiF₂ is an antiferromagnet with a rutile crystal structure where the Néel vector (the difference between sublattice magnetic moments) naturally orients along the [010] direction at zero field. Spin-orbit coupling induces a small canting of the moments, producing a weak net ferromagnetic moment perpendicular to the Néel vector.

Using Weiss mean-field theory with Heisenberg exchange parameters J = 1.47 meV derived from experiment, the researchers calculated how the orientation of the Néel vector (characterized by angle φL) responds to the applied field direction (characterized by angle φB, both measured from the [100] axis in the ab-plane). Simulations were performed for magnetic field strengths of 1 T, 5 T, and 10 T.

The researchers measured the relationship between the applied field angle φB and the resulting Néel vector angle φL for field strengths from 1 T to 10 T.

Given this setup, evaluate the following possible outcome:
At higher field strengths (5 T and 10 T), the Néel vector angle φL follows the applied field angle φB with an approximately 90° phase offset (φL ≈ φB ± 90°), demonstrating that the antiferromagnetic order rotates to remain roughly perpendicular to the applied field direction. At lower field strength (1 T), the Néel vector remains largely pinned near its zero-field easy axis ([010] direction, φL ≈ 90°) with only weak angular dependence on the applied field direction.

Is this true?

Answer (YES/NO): NO